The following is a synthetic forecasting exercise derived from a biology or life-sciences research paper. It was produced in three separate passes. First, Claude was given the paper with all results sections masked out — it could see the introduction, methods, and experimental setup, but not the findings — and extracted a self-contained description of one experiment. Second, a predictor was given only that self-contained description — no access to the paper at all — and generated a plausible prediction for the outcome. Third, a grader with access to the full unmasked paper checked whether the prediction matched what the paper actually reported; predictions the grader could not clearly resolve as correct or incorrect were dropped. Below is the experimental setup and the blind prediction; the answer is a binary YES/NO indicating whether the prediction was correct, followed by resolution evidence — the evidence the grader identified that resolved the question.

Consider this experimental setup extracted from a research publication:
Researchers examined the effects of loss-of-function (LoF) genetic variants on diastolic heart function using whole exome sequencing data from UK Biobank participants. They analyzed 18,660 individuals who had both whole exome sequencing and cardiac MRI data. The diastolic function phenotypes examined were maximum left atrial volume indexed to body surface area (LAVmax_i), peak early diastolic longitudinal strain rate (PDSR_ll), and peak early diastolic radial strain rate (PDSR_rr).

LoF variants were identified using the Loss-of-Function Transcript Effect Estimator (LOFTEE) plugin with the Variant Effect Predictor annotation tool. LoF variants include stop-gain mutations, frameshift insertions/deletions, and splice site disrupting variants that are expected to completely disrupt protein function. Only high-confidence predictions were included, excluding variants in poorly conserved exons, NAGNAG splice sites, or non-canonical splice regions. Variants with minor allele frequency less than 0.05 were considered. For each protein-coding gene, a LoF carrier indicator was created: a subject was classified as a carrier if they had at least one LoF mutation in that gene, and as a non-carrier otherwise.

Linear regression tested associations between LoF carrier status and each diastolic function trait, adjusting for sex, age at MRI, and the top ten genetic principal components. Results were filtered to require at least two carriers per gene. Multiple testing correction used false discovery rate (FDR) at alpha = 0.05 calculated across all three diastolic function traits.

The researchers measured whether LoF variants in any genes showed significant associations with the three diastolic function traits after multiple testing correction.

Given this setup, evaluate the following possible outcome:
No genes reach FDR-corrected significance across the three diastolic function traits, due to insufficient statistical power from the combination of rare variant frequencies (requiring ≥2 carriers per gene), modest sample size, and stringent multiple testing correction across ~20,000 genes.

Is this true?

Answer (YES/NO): NO